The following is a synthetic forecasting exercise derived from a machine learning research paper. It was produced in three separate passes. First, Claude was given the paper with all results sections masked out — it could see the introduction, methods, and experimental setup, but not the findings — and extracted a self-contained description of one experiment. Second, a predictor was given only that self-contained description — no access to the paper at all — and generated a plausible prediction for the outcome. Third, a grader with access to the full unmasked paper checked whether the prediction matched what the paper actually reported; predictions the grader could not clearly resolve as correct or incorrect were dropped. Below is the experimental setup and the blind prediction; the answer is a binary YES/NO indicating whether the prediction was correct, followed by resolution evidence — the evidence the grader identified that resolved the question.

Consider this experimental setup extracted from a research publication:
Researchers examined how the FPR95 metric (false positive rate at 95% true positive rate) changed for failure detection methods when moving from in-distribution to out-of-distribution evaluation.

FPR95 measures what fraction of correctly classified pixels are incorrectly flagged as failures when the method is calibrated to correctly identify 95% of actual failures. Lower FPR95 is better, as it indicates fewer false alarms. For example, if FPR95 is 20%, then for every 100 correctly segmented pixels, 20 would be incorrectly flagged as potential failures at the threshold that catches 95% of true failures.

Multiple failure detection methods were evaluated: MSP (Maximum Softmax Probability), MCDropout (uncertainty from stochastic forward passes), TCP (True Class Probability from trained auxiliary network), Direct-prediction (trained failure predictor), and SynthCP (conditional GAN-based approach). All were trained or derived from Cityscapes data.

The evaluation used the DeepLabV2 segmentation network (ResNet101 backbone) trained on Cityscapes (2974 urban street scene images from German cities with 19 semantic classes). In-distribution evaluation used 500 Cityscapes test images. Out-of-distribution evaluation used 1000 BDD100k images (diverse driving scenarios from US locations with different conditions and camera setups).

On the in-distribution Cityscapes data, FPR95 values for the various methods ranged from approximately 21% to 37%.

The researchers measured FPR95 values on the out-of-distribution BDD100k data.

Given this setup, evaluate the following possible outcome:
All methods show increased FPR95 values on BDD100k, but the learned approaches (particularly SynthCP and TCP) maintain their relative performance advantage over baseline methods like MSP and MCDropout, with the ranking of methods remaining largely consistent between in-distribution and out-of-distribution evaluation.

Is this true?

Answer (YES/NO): NO